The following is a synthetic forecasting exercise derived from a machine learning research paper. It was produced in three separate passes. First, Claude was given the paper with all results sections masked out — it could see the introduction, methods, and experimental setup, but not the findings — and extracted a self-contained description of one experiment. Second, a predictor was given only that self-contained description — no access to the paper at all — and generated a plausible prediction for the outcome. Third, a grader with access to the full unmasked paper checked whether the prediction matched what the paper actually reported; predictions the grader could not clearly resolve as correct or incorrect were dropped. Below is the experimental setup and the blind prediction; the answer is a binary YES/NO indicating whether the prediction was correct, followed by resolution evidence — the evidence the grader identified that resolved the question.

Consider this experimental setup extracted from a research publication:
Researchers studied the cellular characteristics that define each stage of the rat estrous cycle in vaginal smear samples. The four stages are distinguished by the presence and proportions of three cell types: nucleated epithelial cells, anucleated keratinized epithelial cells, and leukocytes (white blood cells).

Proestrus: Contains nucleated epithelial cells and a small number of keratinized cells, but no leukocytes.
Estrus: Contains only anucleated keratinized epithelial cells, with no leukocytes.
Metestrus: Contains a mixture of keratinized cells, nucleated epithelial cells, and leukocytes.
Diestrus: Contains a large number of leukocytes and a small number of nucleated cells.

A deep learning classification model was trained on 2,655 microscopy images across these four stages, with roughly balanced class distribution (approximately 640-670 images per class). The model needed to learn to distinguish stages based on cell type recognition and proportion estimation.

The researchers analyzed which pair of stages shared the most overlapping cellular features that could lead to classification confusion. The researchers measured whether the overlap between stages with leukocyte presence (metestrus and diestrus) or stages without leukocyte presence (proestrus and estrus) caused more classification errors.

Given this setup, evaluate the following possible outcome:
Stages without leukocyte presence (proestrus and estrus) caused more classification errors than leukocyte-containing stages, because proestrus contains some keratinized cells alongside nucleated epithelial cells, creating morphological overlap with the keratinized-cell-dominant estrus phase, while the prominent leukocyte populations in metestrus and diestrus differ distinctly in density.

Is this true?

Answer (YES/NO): NO